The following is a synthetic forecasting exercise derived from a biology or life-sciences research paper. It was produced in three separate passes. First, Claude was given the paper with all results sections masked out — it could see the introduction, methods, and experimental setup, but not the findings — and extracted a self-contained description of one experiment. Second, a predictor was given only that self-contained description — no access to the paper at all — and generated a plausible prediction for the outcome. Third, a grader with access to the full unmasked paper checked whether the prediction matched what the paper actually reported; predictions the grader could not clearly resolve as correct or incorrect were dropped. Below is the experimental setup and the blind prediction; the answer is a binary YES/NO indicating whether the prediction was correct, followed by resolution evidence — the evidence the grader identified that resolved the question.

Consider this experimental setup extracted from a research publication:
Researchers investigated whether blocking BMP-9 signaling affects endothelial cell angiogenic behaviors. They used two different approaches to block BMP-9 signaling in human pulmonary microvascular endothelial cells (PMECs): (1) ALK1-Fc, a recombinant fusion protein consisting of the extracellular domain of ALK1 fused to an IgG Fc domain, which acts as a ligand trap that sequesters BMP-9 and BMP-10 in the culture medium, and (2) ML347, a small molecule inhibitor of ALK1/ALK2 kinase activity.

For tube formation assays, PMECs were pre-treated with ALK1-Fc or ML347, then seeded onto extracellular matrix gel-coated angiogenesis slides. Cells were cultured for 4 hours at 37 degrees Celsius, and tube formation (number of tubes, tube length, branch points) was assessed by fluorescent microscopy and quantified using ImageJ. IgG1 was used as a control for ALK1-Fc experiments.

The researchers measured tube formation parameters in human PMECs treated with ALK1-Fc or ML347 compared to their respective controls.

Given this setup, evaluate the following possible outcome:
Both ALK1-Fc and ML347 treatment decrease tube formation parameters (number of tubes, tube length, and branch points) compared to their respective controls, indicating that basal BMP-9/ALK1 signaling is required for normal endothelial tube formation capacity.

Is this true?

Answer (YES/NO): NO